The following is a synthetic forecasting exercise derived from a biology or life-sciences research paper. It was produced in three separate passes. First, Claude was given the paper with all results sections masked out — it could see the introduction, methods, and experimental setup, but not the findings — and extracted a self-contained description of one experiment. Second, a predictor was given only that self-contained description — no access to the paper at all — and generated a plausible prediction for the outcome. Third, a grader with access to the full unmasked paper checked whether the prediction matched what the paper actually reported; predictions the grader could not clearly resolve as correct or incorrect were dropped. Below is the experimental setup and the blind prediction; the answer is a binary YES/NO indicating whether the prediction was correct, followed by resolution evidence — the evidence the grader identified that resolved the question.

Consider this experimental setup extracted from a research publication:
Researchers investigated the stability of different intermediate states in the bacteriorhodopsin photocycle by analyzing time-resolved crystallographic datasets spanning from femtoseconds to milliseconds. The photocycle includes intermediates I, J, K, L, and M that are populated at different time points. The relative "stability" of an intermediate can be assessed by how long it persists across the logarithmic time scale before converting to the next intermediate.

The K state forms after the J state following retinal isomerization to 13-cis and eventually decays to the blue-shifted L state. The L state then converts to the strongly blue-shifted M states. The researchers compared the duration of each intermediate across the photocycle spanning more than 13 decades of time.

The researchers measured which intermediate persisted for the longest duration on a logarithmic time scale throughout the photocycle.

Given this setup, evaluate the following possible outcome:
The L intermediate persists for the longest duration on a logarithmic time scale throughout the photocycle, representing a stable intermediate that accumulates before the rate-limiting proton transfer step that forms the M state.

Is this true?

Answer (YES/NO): NO